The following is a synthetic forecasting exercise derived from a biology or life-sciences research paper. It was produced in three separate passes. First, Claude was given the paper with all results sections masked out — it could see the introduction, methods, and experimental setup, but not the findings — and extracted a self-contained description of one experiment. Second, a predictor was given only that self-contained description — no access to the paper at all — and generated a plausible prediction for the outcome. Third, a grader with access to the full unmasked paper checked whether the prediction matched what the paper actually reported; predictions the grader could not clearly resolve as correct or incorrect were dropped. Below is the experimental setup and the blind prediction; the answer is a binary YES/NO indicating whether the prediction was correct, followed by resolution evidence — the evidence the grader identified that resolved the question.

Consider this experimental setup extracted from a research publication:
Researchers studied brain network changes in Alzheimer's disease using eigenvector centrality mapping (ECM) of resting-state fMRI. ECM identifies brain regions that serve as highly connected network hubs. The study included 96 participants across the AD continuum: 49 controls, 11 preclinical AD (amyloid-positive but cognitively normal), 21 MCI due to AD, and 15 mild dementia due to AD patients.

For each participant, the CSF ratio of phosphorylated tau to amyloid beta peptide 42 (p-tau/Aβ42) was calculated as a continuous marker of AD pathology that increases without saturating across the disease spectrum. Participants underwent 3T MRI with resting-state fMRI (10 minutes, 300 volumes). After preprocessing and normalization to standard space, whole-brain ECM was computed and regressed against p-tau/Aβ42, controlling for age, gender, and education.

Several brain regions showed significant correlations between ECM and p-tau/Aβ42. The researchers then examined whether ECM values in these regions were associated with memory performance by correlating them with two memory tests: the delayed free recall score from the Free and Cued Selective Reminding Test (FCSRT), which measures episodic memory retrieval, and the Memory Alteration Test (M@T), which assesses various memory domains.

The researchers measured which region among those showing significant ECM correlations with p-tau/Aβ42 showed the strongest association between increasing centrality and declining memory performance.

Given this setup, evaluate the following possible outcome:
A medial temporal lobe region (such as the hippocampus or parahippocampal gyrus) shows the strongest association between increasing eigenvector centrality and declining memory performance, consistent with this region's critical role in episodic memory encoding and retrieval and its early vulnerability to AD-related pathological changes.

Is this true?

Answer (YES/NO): NO